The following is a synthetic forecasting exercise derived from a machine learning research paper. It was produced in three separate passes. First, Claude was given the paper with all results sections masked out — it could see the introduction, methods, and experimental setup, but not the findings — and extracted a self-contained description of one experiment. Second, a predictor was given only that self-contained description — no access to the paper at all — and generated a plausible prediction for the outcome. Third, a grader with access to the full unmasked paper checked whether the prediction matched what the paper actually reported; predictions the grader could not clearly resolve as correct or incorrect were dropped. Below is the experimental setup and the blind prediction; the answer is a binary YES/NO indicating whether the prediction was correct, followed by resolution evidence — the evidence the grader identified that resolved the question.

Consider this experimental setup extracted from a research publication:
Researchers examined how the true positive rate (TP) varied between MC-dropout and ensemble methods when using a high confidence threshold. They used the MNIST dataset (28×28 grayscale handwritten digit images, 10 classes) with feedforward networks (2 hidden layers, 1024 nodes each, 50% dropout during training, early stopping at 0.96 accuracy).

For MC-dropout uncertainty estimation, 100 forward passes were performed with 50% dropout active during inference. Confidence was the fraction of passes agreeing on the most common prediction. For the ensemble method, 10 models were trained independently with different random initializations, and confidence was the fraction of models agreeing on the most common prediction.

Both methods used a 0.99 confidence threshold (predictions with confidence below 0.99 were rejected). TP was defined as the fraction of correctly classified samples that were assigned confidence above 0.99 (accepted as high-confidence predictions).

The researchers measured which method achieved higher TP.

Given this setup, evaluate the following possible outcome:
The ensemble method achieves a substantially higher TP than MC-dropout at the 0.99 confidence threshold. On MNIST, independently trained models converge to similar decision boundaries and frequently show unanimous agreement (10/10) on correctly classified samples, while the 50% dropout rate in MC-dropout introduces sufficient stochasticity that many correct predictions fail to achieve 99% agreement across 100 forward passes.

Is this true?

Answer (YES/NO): YES